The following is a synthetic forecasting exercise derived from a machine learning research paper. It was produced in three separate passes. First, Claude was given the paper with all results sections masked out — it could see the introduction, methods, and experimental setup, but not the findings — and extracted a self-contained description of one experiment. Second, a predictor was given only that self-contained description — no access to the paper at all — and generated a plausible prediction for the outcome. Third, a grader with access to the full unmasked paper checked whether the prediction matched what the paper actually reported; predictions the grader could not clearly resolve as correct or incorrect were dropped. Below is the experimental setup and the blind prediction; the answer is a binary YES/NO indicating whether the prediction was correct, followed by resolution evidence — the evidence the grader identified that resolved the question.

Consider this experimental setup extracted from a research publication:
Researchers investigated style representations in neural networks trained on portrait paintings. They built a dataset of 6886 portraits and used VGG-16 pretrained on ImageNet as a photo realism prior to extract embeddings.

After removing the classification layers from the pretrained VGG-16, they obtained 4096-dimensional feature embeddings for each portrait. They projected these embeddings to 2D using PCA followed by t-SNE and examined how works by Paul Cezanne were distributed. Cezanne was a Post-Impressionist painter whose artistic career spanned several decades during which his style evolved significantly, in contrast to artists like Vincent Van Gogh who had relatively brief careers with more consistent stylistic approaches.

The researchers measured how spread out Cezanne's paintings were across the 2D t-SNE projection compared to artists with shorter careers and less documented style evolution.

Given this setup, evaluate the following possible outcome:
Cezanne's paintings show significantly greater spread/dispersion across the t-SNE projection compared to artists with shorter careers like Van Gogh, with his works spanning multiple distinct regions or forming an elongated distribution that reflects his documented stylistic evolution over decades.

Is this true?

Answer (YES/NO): YES